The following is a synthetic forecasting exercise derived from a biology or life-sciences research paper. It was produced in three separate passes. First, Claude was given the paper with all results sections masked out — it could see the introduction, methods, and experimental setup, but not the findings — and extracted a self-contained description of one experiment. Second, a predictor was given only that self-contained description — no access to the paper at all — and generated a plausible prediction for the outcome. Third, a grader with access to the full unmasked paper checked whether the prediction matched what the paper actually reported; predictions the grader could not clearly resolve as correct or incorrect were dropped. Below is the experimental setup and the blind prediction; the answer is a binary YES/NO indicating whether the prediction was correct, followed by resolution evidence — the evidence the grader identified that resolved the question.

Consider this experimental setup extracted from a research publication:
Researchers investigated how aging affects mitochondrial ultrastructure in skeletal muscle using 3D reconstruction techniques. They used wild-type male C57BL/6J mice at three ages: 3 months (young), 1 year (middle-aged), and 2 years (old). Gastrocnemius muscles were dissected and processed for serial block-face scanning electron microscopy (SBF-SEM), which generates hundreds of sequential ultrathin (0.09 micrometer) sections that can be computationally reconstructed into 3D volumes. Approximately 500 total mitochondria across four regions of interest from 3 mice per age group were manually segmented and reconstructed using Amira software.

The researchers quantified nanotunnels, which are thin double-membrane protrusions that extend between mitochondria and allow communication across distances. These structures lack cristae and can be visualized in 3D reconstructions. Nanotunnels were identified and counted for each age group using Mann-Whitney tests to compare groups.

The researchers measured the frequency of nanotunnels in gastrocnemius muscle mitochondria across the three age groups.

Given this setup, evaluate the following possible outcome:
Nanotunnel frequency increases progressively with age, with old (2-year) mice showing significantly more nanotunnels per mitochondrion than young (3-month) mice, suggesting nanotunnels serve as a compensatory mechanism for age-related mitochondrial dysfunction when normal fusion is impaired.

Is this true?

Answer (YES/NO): NO